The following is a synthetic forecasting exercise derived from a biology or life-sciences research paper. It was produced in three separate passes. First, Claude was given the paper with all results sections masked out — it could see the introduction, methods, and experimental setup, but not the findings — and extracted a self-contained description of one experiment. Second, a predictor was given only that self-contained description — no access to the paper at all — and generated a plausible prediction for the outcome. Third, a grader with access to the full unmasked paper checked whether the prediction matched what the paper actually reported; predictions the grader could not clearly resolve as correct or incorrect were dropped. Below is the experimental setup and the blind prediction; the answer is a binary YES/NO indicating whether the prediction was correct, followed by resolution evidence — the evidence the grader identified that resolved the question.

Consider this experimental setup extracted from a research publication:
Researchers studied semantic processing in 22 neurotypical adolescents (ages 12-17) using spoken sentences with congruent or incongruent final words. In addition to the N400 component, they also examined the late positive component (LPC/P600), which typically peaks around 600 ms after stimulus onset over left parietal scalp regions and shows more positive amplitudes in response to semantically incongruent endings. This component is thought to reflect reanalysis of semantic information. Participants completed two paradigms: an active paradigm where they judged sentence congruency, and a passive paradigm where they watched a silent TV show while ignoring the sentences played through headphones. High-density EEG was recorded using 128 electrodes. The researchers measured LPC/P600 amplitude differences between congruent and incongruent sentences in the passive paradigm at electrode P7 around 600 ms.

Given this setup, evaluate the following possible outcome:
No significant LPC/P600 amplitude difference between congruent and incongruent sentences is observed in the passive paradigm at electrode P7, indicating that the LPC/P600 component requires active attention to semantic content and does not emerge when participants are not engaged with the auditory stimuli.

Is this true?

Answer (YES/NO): NO